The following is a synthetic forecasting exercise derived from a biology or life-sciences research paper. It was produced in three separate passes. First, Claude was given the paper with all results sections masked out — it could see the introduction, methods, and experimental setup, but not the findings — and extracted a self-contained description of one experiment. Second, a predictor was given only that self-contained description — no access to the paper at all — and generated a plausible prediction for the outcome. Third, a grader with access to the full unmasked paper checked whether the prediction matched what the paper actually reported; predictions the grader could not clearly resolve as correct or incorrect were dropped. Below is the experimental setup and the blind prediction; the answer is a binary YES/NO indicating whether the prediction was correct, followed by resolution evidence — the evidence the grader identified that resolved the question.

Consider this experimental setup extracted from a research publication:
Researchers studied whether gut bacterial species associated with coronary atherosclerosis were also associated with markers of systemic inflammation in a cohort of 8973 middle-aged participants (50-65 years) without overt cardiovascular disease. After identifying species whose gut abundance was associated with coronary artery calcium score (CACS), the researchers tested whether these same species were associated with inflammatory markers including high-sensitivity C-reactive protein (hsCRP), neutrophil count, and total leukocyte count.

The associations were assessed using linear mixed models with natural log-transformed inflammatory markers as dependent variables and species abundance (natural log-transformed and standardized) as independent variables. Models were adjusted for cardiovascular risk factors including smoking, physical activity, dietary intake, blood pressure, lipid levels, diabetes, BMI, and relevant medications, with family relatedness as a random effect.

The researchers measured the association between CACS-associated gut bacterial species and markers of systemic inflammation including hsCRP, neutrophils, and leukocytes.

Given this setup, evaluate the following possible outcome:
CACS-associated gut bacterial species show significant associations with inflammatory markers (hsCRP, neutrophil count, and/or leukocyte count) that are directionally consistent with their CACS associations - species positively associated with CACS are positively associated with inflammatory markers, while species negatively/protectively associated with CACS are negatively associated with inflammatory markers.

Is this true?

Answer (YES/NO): YES